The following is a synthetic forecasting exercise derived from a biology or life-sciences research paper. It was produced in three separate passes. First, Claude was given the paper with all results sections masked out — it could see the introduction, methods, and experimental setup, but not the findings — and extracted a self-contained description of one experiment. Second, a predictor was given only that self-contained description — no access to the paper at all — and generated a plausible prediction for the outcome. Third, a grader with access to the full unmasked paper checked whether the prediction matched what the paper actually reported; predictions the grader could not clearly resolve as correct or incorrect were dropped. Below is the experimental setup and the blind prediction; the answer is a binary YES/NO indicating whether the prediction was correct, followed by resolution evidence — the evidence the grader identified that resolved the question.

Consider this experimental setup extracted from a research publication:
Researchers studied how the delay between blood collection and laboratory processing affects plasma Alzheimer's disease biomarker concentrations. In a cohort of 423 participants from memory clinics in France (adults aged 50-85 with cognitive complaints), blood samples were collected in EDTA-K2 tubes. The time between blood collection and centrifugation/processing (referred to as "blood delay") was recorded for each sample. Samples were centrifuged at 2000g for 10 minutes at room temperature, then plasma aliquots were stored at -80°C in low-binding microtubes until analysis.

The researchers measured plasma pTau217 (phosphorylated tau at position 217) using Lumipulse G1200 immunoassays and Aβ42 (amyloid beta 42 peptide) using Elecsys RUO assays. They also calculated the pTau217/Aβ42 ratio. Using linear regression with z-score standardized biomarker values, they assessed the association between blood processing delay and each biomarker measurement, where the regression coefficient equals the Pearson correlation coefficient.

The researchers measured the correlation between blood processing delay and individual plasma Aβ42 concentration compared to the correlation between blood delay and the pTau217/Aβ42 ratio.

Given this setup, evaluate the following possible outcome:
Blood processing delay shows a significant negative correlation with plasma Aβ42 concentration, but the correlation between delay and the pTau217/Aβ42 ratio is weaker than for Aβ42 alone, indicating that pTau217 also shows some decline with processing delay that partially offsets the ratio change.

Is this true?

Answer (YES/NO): NO